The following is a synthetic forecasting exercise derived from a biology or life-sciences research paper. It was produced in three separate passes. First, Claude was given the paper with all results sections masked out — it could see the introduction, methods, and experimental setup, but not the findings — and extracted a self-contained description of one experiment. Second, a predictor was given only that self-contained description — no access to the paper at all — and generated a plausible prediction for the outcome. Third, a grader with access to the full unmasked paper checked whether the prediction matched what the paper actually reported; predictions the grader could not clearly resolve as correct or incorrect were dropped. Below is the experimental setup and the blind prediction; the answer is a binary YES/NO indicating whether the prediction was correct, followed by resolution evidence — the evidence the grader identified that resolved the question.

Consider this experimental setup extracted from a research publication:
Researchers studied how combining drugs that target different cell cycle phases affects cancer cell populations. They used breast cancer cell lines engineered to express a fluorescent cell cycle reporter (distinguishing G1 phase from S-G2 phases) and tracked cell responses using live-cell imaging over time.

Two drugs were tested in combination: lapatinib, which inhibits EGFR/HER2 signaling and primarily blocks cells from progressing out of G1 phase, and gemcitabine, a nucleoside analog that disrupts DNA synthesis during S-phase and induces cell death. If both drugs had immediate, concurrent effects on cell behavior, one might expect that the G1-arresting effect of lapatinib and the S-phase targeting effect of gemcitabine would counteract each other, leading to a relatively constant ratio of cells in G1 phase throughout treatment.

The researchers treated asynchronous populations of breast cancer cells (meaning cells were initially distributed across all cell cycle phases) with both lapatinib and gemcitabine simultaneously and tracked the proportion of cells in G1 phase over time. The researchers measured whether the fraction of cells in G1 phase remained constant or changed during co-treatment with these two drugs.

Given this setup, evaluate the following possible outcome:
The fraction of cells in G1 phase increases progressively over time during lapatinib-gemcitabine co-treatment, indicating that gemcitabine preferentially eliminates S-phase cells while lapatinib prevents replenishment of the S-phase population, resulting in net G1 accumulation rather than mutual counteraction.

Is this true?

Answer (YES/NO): NO